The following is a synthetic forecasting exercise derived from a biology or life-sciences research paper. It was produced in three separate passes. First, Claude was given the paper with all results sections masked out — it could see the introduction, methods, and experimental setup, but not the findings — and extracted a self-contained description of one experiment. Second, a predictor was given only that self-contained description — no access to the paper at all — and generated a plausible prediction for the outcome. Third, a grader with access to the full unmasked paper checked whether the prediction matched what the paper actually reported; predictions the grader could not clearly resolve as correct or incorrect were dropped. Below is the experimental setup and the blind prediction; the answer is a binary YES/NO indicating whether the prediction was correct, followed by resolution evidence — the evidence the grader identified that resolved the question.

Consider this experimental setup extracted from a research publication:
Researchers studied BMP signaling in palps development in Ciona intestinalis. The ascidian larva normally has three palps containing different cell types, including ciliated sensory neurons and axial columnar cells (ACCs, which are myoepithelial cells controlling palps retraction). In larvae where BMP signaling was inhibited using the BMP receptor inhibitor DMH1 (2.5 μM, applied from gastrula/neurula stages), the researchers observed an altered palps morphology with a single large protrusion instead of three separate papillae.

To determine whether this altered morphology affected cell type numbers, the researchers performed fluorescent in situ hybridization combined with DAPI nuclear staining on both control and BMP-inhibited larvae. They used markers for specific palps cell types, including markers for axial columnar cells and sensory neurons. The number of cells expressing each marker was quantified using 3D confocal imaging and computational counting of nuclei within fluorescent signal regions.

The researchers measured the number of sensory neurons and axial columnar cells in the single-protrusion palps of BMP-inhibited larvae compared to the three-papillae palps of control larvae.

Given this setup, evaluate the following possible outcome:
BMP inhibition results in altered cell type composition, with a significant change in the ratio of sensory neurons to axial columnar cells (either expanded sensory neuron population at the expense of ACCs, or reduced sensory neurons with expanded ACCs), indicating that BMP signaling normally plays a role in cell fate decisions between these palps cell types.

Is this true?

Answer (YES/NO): NO